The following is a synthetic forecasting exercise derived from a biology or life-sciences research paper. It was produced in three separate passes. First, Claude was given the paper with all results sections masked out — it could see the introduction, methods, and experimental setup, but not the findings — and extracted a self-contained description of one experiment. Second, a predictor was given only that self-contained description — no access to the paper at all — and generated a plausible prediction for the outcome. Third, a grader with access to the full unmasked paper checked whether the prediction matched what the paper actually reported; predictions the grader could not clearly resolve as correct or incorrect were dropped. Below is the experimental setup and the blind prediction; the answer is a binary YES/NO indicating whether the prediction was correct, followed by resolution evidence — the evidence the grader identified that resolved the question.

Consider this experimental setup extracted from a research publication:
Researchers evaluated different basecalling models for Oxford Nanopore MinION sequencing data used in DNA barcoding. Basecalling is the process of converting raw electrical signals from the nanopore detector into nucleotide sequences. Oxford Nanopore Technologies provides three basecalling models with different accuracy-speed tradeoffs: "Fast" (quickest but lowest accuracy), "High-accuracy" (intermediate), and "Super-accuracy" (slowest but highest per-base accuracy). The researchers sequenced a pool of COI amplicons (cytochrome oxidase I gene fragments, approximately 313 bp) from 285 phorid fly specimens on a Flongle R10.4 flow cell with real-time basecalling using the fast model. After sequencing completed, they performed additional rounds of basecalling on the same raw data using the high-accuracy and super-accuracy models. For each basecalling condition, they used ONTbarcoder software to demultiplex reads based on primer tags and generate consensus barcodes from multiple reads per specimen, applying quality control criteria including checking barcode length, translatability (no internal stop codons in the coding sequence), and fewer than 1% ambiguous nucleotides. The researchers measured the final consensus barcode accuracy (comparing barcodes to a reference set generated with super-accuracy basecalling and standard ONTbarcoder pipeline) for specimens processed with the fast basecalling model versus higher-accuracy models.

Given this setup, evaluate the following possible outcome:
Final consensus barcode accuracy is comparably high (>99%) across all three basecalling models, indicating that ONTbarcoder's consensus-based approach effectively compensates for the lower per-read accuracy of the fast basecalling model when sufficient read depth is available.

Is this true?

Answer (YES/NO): YES